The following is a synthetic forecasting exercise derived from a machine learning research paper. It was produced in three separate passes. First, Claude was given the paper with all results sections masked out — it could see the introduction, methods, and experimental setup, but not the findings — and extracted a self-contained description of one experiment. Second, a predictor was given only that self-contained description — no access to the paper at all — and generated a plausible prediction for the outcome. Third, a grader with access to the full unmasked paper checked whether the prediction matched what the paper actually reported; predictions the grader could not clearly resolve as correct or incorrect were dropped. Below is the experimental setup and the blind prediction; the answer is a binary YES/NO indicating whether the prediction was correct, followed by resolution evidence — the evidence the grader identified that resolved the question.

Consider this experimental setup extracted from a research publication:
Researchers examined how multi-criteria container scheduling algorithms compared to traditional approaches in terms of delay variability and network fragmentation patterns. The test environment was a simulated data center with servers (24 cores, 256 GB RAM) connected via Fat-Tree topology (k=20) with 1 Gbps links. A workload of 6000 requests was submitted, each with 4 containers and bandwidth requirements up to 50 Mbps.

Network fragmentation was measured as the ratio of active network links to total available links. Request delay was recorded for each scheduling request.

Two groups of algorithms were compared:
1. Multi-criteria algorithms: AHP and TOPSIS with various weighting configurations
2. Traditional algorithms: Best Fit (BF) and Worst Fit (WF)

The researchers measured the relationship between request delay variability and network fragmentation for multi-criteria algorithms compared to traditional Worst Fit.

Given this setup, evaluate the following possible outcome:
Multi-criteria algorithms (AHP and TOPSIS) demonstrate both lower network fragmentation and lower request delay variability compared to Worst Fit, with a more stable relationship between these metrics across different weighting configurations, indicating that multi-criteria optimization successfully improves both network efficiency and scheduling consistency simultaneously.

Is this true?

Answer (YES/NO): NO